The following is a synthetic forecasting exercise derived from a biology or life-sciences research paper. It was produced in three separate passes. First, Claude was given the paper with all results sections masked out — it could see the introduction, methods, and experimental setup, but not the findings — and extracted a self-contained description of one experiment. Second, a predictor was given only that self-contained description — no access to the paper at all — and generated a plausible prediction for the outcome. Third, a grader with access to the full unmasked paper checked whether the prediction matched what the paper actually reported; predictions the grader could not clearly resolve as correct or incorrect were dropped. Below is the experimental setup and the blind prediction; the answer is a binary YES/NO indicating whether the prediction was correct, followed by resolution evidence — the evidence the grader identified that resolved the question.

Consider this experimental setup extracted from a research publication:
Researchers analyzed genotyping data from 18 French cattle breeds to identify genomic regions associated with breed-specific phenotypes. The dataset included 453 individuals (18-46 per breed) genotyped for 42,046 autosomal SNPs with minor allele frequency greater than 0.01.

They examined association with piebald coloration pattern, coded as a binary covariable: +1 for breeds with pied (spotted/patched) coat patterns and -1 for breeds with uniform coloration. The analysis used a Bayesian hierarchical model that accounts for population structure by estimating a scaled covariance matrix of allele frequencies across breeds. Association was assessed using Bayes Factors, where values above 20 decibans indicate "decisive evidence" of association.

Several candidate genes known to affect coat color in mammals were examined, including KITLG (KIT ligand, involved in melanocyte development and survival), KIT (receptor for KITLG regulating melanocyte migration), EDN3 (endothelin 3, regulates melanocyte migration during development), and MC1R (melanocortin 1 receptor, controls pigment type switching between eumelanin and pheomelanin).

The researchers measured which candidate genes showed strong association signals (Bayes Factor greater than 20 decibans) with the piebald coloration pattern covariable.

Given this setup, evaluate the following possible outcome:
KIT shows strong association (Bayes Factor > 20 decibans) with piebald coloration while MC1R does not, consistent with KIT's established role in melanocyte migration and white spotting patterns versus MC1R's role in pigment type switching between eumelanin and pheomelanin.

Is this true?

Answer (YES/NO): YES